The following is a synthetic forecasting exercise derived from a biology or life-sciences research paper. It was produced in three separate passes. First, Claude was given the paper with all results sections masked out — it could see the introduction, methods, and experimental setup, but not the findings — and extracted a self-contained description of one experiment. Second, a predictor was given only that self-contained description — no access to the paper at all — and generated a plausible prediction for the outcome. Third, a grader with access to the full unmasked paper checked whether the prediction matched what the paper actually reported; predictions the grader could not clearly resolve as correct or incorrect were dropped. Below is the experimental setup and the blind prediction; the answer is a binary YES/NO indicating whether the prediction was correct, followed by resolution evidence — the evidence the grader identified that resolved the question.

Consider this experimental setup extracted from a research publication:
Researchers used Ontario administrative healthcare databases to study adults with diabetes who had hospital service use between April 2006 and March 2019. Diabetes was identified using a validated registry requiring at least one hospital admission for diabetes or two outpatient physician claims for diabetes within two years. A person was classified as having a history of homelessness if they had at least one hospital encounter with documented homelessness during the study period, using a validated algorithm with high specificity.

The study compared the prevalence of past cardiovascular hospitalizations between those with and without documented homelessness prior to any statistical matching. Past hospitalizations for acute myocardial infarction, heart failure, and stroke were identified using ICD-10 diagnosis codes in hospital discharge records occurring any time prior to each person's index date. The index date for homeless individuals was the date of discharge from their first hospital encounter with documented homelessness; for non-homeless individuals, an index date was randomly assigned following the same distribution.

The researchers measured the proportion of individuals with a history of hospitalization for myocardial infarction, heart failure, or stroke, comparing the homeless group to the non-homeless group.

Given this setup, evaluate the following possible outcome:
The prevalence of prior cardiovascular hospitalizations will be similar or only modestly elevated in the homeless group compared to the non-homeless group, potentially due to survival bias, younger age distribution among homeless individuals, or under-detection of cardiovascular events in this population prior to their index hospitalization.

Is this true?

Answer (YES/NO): NO